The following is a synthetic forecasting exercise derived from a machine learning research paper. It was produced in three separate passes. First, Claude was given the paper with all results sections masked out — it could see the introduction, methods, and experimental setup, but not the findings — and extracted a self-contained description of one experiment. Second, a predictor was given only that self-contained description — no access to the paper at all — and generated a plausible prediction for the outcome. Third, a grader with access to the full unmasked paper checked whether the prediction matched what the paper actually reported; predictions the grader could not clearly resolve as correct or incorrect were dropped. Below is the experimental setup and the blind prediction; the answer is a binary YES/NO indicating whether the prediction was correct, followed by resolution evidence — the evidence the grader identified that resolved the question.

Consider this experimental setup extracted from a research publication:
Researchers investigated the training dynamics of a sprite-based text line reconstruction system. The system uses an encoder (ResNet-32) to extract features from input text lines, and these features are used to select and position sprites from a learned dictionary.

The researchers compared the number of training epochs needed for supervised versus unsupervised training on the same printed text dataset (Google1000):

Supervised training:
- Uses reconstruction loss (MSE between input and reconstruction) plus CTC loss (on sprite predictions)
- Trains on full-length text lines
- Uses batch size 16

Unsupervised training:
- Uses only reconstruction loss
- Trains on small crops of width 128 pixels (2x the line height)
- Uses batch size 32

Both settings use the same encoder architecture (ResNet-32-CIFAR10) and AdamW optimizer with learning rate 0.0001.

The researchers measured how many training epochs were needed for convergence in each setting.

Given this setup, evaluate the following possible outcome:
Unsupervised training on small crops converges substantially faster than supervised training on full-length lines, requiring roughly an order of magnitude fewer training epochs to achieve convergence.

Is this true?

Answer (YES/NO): NO